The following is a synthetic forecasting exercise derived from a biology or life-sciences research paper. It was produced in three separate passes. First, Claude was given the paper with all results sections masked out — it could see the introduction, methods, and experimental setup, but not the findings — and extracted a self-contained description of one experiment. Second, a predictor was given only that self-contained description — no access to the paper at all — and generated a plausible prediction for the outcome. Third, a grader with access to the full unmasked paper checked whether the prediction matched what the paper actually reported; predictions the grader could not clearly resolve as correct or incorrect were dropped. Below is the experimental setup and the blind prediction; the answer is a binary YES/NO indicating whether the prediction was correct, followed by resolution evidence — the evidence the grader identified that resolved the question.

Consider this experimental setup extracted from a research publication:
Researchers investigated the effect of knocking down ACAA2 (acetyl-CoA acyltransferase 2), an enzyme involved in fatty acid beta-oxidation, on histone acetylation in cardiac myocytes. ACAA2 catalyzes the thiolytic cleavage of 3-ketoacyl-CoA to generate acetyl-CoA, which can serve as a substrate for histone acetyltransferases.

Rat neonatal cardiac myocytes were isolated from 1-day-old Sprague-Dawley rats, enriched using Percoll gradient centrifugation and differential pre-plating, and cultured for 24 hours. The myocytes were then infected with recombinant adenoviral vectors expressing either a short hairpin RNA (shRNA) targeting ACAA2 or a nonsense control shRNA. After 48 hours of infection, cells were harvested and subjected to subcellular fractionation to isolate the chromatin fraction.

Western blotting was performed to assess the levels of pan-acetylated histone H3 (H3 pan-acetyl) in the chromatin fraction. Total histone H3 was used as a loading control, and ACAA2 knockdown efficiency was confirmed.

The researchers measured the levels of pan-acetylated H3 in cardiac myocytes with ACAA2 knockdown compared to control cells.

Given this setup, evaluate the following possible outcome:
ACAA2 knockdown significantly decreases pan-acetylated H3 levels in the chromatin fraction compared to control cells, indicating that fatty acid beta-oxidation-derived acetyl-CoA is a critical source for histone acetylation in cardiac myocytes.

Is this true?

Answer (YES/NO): YES